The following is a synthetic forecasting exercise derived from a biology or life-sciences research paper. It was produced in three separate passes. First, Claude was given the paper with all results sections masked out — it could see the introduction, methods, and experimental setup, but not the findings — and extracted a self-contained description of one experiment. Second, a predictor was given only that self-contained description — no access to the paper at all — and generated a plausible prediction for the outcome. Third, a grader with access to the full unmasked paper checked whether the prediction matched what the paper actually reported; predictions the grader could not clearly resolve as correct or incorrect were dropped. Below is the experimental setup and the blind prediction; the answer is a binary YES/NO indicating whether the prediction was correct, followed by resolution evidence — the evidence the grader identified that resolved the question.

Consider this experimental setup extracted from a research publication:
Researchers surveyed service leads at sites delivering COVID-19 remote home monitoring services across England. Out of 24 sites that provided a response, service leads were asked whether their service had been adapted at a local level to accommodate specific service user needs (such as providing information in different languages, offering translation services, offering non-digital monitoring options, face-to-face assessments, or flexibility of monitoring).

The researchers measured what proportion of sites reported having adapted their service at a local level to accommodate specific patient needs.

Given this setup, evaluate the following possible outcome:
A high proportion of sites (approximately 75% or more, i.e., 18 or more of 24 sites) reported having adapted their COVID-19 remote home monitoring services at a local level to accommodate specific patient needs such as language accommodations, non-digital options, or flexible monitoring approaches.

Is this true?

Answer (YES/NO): NO